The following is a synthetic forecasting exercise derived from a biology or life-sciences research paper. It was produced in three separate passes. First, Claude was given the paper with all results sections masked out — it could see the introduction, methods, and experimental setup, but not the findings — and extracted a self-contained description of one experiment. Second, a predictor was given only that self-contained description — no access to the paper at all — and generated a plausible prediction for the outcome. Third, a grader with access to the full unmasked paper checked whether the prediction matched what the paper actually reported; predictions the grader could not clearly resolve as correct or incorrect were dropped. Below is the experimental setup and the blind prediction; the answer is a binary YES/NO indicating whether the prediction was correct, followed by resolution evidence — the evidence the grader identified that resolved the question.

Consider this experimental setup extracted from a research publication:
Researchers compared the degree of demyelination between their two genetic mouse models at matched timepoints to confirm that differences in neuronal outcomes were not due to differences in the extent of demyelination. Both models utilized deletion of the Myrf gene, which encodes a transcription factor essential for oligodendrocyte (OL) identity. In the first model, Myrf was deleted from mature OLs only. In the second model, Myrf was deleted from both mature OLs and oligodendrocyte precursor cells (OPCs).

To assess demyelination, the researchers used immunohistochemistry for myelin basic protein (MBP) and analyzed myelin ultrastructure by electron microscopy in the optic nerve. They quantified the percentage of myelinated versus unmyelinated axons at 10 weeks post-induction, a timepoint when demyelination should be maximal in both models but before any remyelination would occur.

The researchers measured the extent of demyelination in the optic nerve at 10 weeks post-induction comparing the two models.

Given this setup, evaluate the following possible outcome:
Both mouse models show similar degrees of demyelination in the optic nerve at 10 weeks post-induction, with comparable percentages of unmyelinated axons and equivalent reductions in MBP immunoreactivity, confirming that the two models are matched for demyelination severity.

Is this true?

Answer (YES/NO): NO